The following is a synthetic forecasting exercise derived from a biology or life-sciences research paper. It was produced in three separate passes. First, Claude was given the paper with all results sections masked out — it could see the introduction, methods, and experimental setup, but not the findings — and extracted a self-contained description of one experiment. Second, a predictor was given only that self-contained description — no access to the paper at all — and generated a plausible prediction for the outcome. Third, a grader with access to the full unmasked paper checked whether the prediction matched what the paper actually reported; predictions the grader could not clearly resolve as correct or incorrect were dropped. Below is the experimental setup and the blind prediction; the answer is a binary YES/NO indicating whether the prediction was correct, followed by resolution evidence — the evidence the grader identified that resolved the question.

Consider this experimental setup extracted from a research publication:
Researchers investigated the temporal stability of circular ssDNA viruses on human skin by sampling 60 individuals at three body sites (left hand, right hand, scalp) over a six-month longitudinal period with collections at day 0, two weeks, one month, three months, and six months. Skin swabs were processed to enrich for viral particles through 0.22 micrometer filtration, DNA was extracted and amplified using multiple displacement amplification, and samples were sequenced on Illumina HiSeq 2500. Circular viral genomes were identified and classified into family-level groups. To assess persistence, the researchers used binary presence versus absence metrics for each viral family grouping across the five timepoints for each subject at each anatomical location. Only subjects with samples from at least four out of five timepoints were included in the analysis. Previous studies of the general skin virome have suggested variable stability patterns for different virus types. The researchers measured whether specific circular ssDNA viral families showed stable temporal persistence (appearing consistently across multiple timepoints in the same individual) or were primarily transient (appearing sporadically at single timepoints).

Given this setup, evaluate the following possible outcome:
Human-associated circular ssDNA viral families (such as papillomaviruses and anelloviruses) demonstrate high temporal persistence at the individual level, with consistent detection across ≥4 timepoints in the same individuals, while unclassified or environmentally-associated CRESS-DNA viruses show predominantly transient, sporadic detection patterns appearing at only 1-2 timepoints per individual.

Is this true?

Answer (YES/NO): NO